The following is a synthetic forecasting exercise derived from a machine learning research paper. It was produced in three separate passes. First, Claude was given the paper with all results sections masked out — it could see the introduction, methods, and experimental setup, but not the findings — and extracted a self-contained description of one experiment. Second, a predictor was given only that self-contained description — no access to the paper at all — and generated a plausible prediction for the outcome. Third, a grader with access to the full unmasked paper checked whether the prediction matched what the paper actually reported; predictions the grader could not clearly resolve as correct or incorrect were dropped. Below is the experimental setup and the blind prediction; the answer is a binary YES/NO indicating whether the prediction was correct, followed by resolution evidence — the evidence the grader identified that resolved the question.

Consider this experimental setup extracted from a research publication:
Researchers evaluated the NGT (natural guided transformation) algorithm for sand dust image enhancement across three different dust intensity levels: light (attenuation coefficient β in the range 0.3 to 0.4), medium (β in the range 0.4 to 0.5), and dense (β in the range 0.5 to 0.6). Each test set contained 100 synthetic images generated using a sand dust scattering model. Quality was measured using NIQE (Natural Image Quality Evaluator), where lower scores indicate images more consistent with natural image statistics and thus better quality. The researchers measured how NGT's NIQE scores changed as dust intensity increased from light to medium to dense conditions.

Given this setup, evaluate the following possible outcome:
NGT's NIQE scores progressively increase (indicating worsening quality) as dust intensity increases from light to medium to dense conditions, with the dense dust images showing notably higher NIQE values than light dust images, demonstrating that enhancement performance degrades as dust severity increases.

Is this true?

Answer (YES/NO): YES